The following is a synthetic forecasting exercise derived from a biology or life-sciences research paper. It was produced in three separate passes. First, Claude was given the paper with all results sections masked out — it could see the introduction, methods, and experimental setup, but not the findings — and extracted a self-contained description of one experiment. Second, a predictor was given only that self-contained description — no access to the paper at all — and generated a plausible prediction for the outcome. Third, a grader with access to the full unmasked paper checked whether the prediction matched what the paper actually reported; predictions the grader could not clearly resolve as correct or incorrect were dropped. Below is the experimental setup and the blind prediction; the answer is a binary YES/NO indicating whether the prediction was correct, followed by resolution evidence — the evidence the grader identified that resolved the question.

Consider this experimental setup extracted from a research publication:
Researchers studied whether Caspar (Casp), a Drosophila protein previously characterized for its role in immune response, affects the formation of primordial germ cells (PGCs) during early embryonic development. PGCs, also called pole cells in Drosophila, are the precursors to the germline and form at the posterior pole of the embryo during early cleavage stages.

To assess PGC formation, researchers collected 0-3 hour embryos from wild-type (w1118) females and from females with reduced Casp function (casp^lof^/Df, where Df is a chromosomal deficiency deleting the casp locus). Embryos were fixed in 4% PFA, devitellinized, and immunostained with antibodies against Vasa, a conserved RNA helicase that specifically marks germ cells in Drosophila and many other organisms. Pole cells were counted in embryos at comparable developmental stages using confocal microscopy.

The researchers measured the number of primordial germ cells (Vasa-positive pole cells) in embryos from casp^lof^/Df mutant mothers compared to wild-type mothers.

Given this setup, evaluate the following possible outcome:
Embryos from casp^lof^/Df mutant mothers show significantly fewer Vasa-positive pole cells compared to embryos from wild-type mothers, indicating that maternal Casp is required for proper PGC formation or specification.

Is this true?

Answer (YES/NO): YES